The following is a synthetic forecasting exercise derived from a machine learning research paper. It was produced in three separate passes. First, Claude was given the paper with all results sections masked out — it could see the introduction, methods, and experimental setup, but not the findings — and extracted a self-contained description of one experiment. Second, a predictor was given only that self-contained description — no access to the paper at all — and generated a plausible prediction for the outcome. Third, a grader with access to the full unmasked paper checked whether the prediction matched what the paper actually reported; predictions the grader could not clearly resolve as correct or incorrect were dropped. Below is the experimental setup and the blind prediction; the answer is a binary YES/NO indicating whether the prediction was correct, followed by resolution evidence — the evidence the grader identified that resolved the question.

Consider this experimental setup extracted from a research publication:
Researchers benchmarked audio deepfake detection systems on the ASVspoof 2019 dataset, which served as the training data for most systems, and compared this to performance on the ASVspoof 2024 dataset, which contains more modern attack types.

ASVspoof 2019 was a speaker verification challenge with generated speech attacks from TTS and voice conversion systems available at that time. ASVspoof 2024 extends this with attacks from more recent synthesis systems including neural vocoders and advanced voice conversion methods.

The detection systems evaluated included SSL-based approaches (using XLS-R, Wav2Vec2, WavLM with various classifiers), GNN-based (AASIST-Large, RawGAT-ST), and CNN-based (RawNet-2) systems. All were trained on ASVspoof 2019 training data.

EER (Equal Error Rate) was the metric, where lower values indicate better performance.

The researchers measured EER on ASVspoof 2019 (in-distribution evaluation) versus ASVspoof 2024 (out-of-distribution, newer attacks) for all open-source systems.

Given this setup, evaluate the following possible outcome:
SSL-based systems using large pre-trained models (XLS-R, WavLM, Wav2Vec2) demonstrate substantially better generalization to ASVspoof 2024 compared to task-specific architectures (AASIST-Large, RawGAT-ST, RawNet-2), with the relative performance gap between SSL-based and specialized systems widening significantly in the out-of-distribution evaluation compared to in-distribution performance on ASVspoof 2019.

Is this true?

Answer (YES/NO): YES